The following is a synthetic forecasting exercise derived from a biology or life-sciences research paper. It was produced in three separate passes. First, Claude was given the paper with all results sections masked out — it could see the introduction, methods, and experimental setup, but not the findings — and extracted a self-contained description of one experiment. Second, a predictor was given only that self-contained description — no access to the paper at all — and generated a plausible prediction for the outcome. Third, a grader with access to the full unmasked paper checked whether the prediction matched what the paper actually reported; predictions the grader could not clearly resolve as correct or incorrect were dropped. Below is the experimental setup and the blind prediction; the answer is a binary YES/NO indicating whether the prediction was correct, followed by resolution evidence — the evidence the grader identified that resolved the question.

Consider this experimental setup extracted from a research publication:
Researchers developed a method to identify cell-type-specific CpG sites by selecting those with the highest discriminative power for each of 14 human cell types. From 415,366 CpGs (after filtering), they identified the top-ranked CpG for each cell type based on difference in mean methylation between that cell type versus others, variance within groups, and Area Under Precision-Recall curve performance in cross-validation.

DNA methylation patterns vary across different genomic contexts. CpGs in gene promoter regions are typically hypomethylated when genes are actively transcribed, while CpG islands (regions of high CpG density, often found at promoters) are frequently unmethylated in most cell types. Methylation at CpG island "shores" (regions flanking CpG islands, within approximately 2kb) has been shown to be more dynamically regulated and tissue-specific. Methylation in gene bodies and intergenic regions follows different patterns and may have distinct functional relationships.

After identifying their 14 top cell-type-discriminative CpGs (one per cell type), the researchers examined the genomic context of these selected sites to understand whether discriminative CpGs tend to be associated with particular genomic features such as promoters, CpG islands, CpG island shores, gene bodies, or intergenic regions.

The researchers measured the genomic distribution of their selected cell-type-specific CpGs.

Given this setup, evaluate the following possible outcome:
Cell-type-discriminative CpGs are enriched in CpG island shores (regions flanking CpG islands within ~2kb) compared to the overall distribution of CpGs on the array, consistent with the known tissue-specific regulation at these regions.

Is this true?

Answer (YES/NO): NO